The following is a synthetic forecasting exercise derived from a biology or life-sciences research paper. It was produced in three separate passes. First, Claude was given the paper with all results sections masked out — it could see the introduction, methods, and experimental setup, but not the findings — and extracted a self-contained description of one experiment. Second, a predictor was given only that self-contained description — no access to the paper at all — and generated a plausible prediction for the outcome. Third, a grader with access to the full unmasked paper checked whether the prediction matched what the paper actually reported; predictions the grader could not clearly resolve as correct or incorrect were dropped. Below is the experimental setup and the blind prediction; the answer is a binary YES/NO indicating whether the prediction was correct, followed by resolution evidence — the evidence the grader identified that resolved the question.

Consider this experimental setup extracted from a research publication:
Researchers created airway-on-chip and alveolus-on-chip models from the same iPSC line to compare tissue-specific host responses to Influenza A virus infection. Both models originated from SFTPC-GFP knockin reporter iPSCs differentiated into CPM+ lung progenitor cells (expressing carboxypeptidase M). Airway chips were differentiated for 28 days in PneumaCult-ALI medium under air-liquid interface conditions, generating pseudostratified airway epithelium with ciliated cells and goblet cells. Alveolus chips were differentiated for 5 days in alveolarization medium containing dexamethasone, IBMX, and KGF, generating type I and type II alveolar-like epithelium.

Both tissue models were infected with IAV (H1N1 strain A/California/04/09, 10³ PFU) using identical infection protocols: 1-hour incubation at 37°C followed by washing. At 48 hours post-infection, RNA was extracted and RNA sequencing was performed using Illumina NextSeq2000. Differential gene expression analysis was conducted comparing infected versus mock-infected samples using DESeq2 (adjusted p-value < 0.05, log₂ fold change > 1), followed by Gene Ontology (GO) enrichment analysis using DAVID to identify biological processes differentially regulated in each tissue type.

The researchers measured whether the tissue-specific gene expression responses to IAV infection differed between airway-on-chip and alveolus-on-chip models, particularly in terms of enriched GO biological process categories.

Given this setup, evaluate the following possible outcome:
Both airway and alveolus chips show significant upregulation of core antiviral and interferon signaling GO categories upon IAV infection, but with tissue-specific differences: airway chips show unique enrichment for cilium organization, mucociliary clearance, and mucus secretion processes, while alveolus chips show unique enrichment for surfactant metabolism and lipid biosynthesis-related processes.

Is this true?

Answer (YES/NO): NO